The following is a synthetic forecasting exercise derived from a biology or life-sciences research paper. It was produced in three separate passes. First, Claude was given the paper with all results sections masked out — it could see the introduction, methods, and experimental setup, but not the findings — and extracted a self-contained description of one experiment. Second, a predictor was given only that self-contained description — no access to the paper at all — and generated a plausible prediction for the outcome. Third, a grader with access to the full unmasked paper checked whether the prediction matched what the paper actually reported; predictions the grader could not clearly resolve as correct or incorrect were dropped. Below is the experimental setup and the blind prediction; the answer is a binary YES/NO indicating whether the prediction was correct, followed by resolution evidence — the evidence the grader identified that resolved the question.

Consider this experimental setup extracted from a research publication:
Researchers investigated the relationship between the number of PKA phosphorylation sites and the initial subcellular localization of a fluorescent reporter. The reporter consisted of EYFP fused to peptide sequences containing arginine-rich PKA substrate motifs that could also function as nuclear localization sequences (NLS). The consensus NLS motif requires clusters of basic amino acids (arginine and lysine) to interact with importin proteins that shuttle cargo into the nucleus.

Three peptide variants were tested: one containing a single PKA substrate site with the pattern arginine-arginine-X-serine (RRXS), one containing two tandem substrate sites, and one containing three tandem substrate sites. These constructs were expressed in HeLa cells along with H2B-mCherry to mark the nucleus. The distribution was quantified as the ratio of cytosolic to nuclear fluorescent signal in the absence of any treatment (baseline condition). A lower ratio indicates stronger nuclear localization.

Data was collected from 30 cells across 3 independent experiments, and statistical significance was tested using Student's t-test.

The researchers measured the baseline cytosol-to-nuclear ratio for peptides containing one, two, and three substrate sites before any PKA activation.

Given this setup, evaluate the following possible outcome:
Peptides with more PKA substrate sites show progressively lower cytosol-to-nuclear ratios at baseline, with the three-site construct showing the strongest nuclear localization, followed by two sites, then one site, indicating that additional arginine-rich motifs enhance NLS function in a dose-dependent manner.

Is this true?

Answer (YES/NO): YES